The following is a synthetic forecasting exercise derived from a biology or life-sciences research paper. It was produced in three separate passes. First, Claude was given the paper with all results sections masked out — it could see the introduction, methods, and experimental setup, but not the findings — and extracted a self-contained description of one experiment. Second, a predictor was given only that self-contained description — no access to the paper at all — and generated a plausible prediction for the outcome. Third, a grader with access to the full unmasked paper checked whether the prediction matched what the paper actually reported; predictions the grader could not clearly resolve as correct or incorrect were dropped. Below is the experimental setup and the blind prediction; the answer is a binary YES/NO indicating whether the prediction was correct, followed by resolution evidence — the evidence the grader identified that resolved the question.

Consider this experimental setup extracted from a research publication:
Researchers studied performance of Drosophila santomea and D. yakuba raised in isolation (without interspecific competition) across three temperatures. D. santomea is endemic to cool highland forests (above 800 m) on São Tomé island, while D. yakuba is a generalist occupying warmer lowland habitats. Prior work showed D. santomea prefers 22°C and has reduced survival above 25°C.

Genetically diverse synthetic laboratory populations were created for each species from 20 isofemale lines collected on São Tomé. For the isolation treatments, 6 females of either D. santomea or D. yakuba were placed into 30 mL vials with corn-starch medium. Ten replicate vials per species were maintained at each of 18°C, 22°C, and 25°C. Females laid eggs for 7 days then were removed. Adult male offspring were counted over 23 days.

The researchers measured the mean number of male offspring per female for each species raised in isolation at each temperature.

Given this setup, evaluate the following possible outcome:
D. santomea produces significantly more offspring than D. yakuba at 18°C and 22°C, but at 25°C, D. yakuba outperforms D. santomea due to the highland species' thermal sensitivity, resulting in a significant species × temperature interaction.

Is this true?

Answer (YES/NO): NO